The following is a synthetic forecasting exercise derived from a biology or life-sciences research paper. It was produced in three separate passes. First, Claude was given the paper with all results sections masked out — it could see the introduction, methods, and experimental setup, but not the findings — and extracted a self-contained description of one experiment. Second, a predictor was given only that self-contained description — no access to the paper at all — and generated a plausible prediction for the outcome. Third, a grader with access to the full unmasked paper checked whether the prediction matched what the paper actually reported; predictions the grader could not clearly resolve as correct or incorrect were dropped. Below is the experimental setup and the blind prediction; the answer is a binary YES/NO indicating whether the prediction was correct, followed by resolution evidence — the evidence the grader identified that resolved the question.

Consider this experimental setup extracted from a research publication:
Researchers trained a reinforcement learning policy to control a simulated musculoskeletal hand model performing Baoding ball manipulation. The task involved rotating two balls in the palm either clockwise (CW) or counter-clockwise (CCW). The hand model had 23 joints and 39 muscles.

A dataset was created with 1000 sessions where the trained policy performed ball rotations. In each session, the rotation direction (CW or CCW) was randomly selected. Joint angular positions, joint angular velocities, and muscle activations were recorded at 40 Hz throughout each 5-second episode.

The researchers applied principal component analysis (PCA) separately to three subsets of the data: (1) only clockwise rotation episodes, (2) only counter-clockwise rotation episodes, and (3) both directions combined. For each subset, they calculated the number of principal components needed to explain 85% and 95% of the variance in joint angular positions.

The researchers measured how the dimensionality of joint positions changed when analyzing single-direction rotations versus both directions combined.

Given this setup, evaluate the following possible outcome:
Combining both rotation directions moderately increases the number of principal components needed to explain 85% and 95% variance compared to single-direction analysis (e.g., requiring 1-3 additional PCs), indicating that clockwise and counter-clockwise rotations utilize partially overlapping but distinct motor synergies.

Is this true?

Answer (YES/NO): NO